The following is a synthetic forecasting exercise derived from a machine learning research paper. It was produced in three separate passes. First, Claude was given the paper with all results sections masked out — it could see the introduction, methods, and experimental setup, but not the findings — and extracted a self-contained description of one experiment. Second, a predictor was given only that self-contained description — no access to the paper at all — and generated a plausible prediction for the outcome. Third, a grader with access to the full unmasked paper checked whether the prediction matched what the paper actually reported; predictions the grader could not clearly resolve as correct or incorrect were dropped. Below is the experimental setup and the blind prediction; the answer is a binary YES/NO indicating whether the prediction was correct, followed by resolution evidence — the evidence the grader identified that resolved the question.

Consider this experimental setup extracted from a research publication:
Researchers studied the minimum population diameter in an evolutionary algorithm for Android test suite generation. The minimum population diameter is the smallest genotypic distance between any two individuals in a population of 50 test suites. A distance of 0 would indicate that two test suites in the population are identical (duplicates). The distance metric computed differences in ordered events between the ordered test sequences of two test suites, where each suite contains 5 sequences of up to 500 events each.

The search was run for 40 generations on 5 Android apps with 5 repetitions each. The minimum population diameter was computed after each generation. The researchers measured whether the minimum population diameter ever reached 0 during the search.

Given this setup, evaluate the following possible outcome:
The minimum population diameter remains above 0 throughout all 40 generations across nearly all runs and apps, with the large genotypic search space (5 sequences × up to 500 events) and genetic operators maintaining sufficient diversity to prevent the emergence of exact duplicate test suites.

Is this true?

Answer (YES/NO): NO